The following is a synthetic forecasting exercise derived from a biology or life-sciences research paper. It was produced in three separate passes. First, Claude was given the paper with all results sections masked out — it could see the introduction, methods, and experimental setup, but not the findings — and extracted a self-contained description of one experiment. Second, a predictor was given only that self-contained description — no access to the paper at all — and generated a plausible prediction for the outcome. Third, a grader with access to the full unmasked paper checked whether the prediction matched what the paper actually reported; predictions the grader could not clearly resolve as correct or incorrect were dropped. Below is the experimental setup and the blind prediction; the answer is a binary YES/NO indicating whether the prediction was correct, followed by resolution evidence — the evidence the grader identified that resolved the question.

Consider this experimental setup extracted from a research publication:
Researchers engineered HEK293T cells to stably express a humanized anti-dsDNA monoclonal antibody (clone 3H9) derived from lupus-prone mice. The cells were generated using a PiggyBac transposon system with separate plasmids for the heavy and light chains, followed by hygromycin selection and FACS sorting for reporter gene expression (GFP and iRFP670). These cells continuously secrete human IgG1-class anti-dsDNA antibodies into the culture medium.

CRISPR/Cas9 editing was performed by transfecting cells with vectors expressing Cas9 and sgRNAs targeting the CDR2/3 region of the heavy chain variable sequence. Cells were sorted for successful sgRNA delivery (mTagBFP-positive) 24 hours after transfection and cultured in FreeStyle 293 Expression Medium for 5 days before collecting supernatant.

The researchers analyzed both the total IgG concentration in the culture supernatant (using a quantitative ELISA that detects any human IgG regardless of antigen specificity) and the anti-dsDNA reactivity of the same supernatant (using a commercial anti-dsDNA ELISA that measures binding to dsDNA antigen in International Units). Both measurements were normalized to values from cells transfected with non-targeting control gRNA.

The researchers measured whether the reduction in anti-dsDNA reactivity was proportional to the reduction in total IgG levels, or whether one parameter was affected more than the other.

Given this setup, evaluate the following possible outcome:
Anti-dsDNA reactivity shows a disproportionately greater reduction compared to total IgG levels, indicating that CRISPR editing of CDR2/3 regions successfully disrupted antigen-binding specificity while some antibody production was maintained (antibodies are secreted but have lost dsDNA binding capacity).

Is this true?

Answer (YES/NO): YES